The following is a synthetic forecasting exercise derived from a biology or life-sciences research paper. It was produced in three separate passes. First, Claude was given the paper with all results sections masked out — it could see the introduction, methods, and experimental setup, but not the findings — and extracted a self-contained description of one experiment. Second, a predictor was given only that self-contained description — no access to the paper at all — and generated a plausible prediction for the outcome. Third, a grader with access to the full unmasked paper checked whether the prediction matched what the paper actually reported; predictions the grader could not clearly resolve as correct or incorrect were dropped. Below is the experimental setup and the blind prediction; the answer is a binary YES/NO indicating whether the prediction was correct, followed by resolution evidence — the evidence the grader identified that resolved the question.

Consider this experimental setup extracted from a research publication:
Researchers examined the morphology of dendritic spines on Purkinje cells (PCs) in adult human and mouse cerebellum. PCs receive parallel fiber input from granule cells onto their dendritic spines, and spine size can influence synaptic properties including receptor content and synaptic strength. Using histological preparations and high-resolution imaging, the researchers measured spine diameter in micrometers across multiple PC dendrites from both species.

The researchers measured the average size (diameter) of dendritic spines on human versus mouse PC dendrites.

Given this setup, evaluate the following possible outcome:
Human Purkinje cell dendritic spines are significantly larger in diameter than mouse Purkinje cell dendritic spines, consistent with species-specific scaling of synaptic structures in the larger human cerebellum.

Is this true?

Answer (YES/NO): YES